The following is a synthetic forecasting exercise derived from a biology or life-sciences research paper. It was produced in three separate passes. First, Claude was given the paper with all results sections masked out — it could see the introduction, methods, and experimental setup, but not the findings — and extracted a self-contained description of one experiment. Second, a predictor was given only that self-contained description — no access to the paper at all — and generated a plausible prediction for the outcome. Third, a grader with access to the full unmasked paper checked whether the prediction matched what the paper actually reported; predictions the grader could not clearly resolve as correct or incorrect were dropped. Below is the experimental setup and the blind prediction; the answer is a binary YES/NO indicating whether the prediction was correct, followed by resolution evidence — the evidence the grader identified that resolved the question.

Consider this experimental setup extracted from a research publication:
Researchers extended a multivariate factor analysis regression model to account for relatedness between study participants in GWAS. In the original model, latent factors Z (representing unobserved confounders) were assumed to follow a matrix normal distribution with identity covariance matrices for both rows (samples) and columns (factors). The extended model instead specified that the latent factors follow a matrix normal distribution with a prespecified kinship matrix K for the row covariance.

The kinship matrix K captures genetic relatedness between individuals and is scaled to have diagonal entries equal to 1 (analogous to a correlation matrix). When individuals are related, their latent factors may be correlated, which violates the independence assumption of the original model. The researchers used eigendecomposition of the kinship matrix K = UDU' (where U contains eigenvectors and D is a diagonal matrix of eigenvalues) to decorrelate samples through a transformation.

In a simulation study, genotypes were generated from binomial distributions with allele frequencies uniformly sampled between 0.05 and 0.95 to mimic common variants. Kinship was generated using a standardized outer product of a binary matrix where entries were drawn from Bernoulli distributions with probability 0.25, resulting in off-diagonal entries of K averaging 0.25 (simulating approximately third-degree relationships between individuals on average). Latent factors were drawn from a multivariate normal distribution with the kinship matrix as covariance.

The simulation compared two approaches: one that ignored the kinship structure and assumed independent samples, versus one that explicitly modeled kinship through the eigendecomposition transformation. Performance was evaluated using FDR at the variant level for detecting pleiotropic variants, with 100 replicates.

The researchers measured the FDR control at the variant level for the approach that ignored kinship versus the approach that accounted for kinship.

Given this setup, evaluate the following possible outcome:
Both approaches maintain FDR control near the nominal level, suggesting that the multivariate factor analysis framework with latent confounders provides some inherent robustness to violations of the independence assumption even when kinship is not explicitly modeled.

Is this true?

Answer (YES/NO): YES